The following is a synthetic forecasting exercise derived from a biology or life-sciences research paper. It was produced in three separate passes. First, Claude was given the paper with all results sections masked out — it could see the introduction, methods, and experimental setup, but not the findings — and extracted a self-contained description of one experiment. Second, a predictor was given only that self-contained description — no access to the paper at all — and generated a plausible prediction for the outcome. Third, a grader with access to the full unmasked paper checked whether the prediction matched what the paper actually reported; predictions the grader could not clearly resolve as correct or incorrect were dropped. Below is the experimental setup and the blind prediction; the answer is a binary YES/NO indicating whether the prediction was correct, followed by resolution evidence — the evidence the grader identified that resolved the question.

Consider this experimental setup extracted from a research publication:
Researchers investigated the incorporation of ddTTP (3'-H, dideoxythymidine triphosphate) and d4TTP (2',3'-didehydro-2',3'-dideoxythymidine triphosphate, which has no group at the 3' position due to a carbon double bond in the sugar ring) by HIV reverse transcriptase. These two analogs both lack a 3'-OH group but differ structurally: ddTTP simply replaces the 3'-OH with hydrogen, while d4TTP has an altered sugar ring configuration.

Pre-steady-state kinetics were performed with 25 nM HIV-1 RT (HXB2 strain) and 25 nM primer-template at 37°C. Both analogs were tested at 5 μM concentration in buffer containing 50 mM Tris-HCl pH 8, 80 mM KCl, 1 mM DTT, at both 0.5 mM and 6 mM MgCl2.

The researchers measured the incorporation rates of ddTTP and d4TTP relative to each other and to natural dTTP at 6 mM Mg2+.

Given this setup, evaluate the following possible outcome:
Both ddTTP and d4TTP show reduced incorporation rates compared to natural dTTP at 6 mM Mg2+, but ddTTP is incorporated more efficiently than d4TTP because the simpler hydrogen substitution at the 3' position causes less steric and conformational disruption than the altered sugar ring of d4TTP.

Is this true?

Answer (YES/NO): NO